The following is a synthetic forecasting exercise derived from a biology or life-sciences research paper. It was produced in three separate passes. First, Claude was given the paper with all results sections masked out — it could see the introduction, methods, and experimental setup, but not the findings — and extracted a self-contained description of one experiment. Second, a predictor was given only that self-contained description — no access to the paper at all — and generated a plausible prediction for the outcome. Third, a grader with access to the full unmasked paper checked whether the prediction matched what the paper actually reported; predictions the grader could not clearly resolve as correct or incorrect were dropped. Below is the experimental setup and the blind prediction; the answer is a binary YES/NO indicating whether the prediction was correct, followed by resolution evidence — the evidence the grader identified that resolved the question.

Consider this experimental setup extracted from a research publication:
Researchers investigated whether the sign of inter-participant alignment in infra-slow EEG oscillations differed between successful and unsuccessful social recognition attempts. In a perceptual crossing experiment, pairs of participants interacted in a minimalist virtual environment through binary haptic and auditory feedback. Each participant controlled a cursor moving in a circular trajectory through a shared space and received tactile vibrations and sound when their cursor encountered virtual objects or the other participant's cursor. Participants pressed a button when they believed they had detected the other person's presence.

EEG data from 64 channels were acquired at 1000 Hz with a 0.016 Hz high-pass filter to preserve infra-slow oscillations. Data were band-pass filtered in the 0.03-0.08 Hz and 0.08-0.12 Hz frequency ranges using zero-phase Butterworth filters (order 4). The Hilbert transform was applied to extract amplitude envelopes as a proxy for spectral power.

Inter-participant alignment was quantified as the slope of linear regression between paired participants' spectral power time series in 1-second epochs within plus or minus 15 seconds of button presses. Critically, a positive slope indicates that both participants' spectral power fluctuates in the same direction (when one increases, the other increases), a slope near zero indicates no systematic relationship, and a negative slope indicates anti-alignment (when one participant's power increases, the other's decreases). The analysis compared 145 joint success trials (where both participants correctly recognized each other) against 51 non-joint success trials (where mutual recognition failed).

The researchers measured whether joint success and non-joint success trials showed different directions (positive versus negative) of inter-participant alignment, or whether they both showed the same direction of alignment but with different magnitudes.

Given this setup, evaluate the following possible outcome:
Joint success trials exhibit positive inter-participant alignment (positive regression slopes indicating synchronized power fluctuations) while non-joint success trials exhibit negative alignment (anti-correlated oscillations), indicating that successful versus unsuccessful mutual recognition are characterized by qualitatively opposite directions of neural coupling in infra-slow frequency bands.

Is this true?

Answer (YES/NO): NO